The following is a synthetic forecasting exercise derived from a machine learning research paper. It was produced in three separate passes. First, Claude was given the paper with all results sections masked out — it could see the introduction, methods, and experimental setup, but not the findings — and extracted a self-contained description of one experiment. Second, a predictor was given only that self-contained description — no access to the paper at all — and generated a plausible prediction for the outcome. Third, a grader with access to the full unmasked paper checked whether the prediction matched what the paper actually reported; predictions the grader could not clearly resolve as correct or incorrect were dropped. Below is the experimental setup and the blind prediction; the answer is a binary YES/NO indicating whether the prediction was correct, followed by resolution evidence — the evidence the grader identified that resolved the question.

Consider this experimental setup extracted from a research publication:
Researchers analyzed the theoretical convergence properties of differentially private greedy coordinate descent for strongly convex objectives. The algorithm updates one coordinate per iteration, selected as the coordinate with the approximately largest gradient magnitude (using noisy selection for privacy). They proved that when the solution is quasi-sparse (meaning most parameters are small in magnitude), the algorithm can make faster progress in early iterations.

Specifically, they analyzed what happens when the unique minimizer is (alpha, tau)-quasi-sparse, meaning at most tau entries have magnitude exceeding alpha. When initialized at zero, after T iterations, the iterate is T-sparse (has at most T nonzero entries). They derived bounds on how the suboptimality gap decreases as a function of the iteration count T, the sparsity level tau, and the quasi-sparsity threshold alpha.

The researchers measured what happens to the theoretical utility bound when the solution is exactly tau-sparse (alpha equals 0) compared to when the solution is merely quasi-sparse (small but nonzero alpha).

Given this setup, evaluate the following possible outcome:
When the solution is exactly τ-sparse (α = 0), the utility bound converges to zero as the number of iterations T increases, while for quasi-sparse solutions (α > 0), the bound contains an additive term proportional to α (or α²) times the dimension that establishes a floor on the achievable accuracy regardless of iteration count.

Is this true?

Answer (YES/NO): NO